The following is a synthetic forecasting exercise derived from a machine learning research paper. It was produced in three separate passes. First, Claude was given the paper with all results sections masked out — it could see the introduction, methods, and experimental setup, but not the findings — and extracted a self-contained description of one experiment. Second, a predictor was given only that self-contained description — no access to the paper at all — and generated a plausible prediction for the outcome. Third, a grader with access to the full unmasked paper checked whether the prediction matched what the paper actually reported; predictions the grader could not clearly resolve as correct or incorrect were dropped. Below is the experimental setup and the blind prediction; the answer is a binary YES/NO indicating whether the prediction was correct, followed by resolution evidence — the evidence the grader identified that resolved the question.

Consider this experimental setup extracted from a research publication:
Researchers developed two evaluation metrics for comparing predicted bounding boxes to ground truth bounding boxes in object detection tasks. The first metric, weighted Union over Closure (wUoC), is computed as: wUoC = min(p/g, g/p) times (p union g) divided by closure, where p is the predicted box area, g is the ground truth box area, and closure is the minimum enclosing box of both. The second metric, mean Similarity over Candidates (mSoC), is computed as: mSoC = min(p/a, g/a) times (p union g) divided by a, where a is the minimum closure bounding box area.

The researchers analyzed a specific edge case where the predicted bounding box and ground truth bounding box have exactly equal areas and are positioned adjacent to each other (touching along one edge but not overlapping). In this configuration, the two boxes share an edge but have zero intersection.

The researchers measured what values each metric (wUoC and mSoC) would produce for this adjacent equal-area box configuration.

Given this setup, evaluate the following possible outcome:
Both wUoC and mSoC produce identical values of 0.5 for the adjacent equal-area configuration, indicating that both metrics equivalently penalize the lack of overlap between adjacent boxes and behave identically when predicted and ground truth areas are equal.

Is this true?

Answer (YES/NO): NO